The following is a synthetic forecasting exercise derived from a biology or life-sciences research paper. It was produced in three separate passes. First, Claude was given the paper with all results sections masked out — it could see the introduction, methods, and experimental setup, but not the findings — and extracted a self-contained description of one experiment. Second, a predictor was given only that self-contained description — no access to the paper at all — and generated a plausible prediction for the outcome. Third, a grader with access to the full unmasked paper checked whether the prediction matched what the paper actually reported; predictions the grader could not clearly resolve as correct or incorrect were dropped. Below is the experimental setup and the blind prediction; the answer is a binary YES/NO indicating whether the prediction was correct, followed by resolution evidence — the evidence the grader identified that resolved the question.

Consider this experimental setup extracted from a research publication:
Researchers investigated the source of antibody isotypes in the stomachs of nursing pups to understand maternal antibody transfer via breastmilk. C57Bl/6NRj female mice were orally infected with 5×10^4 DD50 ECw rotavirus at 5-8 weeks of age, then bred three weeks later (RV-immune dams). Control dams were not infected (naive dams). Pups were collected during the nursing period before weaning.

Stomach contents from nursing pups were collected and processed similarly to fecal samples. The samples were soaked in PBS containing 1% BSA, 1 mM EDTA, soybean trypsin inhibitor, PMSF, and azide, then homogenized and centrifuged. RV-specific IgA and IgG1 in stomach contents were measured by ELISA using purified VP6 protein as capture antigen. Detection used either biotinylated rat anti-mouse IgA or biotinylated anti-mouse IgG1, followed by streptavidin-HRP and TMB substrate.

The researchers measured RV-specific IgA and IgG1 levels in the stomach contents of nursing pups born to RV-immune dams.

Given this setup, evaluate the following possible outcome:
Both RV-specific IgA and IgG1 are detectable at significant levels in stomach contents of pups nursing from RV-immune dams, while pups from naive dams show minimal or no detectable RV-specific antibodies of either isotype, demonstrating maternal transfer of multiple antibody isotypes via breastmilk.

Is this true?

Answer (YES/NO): YES